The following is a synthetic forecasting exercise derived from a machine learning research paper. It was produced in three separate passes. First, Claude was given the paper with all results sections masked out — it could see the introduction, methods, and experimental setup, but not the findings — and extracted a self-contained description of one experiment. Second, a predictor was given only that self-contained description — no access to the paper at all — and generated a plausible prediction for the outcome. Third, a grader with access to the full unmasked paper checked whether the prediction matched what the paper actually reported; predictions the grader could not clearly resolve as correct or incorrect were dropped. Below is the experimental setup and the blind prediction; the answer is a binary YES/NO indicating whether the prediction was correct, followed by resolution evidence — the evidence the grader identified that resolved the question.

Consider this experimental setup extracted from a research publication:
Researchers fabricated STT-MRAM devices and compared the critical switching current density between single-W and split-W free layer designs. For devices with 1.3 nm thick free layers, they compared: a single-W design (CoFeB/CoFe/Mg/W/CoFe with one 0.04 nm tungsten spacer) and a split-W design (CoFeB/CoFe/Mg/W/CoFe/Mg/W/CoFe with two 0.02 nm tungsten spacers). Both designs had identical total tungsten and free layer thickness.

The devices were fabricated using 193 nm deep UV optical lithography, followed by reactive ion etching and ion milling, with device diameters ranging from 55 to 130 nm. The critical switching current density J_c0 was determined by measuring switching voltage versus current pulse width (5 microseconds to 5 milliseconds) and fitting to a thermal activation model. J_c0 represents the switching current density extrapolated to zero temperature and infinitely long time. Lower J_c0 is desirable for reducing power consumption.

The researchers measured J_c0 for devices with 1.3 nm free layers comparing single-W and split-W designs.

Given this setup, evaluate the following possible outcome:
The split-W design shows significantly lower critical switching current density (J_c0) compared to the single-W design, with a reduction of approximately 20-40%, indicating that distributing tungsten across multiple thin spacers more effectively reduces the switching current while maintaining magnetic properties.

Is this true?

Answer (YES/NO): NO